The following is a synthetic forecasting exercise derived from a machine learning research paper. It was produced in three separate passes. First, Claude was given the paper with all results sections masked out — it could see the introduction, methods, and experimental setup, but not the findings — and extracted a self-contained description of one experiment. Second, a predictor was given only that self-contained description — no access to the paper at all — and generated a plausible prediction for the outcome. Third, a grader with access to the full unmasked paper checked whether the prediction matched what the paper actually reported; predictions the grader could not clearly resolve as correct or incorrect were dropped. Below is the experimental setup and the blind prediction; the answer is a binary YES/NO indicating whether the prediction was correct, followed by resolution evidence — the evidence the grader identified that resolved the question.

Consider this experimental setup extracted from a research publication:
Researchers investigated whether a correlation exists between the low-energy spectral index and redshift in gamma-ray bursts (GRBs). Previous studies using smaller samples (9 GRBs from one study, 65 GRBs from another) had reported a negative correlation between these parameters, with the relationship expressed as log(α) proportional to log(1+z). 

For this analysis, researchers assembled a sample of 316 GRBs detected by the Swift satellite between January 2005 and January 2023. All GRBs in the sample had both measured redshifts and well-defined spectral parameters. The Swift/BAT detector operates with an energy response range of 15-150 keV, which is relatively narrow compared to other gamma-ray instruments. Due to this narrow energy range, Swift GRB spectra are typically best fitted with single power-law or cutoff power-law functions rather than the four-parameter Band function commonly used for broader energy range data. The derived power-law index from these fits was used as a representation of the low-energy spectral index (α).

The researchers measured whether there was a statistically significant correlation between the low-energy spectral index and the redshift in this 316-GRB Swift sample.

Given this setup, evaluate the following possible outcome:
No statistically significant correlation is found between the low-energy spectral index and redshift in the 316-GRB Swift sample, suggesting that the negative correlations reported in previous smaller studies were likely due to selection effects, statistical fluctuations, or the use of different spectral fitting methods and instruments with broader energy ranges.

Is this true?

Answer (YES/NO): YES